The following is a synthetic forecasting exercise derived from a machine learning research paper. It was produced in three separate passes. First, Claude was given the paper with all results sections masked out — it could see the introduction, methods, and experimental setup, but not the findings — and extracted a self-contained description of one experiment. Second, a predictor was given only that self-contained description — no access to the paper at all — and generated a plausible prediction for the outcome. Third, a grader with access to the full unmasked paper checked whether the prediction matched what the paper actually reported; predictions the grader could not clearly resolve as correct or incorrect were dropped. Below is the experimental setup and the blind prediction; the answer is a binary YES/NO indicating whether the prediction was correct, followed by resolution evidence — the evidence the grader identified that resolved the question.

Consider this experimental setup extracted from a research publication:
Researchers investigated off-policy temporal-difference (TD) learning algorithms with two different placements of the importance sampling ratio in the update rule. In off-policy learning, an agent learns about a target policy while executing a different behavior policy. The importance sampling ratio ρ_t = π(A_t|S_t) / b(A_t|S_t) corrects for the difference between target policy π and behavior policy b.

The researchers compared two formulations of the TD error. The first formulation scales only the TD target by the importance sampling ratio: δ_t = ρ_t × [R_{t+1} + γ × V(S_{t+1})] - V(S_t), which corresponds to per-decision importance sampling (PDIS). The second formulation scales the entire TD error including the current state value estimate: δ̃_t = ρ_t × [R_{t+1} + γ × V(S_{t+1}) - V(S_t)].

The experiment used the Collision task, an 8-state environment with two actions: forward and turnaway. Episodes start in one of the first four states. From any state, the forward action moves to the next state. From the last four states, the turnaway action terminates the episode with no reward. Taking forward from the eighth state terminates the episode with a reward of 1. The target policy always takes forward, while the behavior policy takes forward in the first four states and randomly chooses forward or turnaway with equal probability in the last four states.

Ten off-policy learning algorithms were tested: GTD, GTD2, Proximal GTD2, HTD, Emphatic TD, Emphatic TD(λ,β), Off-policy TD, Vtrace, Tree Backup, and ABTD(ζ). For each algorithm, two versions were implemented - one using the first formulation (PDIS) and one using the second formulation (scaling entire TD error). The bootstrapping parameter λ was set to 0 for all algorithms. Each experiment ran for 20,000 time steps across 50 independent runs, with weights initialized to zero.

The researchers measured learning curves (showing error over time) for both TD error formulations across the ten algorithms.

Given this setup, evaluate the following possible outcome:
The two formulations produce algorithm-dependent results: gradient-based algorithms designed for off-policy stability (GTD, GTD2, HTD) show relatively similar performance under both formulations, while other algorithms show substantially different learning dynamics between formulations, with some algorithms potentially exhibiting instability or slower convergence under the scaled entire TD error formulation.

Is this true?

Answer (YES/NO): NO